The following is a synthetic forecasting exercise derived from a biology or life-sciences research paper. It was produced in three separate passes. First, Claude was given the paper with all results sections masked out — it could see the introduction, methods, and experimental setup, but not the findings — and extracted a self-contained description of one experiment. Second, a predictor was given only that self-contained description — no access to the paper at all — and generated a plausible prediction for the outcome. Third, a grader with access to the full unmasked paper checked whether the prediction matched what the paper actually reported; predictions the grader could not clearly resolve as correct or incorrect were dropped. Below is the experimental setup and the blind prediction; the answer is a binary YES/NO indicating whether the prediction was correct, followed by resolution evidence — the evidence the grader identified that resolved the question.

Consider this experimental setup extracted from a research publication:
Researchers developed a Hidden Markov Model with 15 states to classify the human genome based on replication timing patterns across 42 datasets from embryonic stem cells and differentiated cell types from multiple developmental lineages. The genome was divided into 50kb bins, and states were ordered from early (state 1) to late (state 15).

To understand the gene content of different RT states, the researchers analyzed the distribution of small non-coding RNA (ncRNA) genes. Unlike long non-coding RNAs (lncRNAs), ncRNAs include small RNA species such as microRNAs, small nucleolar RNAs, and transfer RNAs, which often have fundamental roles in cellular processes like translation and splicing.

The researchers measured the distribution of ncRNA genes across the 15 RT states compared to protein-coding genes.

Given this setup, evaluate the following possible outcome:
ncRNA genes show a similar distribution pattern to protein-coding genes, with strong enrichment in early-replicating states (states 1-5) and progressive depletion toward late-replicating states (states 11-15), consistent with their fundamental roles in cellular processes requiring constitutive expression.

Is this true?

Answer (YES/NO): NO